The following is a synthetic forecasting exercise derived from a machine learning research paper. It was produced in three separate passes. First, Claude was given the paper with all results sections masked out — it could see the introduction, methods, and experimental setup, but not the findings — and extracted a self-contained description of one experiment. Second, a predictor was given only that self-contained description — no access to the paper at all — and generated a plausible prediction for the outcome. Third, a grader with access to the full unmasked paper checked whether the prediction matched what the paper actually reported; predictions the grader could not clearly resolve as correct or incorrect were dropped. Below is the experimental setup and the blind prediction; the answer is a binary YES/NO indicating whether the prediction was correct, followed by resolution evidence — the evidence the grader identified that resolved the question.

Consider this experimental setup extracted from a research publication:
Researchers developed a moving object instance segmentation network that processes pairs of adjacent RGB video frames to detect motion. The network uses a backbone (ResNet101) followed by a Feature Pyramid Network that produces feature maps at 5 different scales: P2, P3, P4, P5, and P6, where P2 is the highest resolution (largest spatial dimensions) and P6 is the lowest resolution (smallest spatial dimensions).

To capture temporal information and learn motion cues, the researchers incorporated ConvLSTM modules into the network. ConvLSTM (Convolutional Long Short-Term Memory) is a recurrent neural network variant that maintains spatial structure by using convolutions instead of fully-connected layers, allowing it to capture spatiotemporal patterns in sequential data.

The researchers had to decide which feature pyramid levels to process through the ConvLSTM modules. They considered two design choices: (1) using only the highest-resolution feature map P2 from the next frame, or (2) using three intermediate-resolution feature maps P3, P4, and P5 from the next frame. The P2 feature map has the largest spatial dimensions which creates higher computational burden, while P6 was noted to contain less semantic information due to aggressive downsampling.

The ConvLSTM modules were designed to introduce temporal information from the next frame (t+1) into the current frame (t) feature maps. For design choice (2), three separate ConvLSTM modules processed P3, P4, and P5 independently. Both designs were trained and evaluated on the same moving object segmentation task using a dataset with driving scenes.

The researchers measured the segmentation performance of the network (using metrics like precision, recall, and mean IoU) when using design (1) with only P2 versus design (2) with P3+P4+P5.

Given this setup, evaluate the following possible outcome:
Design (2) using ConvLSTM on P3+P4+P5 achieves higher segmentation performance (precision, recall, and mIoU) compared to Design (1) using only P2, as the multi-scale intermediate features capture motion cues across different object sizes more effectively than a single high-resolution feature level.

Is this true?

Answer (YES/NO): YES